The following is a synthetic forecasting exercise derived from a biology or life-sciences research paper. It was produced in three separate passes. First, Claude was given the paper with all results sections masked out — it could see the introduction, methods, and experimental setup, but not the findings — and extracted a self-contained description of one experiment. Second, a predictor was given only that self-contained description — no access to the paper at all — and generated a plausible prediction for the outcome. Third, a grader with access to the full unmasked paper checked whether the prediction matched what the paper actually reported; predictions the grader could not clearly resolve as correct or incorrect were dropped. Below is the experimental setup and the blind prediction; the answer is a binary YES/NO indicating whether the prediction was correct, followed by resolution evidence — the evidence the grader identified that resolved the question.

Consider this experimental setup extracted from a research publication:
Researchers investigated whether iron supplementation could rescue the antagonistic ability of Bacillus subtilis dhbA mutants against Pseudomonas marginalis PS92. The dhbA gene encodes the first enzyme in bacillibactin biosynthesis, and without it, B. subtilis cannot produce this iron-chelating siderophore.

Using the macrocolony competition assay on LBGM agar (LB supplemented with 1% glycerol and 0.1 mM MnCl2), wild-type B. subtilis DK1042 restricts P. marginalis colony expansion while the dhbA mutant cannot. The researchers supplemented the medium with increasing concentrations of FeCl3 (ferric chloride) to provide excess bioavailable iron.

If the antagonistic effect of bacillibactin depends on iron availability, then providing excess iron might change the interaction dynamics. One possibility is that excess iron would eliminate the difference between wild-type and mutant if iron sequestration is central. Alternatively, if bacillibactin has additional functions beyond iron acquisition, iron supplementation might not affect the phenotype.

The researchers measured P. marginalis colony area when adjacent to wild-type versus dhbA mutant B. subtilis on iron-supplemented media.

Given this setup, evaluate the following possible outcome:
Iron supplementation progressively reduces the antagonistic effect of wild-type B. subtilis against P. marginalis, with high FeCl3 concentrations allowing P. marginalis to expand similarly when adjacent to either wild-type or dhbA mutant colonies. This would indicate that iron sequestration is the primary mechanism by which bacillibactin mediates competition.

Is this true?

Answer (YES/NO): NO